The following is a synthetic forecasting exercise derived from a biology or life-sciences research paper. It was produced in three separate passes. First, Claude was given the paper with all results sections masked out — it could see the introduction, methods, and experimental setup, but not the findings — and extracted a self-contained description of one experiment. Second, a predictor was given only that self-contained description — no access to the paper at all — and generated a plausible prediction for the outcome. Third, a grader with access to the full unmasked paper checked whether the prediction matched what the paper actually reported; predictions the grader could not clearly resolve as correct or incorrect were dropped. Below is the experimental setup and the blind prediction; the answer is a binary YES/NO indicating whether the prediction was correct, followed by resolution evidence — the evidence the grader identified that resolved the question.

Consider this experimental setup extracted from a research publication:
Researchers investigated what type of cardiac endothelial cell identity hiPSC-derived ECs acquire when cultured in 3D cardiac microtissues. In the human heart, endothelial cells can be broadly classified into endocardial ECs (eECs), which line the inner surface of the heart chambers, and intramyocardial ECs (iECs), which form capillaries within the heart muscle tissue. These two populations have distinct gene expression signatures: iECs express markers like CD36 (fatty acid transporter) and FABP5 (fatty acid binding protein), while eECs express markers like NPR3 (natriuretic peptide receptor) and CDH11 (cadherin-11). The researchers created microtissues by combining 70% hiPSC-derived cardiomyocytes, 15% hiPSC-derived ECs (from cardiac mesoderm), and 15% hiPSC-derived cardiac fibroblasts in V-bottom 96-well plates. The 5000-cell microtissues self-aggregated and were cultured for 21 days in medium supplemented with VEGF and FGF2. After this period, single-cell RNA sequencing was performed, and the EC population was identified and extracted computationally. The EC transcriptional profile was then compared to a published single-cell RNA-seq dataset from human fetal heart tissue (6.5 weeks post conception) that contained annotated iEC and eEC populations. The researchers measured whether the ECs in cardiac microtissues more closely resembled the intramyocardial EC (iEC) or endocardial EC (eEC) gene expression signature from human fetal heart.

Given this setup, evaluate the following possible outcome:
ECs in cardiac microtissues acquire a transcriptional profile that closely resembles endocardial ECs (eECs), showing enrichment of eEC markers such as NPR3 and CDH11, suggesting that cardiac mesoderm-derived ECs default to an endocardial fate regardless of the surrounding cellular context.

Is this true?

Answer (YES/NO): NO